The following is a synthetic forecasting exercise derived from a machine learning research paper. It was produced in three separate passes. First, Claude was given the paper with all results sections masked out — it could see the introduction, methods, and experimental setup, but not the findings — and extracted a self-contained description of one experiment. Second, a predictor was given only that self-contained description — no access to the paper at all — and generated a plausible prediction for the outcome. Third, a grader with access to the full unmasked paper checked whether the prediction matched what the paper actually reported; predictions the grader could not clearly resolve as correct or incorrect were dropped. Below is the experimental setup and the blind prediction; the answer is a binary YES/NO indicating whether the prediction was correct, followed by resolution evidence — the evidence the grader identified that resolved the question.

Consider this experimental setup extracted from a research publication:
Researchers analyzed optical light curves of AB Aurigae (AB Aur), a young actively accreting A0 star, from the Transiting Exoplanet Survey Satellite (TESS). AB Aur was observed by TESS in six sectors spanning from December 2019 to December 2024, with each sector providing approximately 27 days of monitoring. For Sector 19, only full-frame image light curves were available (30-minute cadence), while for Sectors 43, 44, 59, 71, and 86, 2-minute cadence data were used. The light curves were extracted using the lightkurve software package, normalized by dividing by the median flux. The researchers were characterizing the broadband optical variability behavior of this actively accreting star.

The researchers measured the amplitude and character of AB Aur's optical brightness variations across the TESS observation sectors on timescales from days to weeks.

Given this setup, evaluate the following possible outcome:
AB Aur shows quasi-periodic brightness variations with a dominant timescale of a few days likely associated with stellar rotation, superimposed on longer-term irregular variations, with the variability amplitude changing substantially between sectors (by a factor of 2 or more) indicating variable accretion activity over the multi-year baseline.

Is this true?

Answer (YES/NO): NO